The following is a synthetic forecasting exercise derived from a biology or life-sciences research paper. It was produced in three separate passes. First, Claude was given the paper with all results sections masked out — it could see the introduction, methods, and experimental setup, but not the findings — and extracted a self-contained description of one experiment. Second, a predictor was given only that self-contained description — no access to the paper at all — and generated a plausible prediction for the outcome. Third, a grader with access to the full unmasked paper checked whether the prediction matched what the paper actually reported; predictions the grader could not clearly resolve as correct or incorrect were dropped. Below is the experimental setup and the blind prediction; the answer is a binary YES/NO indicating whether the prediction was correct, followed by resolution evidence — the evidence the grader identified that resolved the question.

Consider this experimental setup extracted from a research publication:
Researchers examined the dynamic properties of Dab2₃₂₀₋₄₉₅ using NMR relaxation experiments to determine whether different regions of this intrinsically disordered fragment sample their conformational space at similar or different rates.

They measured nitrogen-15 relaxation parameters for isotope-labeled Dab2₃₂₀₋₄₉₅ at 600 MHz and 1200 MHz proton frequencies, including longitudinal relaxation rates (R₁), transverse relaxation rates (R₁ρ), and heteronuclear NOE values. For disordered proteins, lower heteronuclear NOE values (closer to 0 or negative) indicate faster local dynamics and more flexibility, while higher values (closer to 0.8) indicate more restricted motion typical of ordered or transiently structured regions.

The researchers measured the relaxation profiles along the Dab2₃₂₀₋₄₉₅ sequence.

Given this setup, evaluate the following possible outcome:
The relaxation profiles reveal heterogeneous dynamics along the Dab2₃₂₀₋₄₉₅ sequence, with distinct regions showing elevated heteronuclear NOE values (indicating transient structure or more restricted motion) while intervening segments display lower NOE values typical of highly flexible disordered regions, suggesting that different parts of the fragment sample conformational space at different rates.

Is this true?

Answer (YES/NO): YES